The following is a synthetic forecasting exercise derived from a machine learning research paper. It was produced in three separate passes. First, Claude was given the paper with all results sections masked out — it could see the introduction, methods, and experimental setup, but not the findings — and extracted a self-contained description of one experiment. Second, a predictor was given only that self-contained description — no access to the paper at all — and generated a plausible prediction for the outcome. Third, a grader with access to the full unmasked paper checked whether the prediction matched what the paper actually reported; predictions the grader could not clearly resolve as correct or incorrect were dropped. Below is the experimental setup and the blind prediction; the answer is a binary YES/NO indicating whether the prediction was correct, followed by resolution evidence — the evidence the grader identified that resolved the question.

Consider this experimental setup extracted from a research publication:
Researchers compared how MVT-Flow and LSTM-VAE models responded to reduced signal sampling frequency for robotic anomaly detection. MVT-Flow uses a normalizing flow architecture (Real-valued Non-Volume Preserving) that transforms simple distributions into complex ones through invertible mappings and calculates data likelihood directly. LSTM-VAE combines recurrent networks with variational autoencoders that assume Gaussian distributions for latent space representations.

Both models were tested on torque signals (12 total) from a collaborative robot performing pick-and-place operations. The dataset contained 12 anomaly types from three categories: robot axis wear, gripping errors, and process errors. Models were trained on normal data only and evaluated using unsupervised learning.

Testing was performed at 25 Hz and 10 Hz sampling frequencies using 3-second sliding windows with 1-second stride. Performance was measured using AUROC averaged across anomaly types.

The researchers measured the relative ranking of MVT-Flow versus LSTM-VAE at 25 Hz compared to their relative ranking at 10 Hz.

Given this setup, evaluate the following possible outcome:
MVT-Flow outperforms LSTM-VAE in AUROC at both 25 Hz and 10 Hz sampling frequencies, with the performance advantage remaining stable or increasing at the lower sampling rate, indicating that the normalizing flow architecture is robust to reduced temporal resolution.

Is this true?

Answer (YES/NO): NO